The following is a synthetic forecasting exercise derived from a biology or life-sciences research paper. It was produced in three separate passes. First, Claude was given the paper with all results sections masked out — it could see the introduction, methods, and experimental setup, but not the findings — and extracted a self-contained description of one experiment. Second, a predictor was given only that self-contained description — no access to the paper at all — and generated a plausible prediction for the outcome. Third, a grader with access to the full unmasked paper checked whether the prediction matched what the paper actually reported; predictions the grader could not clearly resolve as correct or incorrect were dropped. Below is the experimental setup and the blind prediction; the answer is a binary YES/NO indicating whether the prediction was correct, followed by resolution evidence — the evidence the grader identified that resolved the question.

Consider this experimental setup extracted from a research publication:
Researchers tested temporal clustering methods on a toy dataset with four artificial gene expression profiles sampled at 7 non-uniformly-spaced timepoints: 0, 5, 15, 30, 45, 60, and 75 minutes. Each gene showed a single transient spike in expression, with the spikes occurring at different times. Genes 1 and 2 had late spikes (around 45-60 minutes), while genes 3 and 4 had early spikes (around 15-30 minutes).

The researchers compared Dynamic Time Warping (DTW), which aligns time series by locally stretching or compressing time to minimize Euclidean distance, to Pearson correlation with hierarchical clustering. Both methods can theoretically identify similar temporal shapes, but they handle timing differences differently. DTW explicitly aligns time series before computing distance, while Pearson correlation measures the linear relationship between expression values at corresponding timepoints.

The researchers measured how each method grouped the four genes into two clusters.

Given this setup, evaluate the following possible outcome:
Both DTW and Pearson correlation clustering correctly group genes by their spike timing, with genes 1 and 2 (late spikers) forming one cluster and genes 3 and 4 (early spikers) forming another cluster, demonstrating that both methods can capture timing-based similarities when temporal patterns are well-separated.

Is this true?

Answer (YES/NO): NO